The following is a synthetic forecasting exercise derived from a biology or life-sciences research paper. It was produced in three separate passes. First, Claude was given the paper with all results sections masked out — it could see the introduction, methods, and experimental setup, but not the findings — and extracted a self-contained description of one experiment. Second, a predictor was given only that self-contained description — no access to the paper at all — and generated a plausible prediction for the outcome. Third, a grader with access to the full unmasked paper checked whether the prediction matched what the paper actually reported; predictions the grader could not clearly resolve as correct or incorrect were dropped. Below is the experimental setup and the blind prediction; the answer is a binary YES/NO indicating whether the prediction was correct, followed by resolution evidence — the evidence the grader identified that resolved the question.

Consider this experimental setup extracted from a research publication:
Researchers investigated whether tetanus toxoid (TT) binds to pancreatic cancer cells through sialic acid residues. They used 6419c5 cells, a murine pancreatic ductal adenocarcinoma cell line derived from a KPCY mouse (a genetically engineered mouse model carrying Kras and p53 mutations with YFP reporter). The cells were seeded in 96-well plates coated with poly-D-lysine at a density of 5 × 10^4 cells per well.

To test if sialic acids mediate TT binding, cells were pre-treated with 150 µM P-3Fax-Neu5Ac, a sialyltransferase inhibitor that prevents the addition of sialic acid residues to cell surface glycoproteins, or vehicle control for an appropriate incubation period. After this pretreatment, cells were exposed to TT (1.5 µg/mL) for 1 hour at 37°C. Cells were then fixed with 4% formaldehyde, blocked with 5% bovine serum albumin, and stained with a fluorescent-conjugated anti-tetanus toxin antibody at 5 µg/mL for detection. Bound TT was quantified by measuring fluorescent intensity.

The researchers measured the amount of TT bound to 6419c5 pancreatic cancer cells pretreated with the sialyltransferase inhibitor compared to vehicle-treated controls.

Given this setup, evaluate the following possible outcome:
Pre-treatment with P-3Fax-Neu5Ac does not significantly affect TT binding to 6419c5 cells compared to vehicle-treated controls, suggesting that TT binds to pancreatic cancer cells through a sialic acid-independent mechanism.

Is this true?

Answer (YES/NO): NO